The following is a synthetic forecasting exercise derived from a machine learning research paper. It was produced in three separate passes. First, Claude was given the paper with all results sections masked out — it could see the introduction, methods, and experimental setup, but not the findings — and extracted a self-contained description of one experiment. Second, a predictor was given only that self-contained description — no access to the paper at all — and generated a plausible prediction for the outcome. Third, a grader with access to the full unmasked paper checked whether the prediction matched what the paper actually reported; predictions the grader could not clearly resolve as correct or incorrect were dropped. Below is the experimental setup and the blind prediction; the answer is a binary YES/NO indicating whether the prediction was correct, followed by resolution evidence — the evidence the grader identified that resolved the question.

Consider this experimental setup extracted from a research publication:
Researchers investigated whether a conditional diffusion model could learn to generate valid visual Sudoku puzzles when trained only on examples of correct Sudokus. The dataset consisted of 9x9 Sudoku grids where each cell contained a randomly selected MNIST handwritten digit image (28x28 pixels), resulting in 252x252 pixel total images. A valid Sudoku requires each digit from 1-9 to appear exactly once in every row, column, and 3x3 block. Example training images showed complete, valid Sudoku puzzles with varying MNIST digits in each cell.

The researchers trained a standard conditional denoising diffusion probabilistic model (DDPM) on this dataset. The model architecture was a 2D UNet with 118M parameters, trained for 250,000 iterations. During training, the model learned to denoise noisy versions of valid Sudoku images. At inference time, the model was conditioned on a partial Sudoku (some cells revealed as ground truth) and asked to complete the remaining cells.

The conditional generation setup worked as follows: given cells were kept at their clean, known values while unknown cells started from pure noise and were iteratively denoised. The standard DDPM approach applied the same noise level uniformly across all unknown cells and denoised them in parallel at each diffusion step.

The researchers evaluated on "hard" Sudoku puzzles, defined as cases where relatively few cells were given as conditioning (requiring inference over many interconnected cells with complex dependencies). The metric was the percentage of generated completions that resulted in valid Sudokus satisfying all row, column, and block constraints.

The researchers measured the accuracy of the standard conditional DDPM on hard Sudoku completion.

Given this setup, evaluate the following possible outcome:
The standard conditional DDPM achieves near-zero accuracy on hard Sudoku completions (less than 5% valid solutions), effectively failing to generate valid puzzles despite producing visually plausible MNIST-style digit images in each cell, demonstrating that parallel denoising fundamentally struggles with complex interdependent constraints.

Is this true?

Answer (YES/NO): YES